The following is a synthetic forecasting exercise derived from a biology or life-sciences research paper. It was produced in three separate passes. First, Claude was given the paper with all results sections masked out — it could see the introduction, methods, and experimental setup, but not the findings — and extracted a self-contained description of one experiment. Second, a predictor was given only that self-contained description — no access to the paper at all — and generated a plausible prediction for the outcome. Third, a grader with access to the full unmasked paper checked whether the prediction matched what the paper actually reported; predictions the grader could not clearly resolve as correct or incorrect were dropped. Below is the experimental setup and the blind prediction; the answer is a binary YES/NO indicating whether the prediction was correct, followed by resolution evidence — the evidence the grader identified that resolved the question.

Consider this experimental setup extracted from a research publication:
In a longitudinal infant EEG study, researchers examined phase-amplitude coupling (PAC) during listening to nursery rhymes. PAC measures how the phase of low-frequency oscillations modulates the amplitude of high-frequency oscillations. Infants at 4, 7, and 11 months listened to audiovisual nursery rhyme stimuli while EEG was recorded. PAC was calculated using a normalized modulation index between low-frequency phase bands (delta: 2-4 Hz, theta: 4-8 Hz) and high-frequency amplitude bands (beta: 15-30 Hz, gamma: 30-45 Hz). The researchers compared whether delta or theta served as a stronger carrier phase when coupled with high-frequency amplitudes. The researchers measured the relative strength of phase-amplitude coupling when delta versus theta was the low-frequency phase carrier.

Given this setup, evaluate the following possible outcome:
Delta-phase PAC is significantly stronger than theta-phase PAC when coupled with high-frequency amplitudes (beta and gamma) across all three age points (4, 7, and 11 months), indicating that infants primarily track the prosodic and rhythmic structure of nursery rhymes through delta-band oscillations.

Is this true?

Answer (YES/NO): NO